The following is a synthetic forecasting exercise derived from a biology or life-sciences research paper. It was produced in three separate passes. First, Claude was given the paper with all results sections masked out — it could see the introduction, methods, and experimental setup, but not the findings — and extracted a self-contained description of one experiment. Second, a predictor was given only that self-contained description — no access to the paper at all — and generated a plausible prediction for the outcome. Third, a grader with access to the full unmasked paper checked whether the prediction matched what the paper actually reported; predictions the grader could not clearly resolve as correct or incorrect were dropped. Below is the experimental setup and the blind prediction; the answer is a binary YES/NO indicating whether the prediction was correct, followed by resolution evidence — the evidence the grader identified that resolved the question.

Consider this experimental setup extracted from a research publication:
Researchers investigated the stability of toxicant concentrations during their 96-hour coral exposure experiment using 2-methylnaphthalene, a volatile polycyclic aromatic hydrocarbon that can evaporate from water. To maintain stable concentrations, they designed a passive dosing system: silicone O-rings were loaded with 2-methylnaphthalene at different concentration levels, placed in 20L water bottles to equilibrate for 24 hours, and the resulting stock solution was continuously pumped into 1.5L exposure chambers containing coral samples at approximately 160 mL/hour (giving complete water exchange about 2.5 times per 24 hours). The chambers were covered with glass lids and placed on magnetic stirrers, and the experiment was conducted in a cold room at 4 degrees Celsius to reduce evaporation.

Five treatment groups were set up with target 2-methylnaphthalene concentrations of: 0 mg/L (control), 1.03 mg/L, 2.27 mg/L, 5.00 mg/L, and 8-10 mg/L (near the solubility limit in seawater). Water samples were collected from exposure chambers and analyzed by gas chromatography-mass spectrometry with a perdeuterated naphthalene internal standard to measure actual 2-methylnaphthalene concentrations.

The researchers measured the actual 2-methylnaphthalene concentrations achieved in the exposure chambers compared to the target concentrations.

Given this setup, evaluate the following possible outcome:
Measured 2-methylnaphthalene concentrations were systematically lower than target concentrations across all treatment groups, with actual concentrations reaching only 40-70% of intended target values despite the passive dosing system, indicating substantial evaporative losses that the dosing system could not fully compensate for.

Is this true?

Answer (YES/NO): NO